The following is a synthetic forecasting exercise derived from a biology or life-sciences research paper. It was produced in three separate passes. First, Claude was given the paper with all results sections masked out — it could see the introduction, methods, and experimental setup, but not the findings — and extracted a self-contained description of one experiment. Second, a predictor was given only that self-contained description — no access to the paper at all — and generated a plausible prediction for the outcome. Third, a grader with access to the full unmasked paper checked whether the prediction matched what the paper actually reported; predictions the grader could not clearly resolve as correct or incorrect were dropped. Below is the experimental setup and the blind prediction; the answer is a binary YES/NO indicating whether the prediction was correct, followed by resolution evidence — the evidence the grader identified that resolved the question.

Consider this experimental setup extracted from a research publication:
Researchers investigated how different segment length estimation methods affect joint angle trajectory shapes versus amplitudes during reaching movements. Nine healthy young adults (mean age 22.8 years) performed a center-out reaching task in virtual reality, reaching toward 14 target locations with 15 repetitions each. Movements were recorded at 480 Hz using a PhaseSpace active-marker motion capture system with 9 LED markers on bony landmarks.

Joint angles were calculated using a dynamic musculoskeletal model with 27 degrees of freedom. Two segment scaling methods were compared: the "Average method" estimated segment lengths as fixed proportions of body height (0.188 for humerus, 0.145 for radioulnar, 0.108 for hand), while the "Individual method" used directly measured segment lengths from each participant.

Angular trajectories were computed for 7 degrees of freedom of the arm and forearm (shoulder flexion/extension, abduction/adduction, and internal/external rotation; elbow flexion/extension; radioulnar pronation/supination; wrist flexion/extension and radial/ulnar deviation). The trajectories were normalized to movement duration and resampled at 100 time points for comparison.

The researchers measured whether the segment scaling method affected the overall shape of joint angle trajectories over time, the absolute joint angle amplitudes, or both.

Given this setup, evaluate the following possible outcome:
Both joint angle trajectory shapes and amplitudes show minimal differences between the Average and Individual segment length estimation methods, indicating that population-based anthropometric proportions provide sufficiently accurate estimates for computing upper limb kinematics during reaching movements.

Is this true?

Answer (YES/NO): YES